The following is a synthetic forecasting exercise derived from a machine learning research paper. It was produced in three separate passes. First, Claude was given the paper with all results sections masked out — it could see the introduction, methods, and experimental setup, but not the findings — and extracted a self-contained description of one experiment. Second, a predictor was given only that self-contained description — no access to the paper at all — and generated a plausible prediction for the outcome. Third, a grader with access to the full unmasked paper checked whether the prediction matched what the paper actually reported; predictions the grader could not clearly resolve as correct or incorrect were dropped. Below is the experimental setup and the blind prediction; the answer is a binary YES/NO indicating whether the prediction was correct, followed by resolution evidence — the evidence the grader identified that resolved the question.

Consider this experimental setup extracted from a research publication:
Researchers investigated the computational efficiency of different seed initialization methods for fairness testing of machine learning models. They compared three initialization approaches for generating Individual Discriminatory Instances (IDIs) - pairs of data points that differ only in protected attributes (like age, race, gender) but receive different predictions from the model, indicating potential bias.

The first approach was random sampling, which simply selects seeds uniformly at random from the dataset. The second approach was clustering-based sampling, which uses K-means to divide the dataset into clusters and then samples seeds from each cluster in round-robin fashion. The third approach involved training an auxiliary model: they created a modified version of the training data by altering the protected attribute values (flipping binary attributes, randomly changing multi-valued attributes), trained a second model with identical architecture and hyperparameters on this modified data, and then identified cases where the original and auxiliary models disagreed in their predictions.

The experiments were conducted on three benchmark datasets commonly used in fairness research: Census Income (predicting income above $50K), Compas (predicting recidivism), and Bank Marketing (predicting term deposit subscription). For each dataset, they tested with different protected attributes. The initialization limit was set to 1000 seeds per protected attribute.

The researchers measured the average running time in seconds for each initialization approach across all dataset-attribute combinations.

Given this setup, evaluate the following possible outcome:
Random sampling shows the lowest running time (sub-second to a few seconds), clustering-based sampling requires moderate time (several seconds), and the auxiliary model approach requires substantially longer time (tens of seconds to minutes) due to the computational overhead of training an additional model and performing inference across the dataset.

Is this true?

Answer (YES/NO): NO